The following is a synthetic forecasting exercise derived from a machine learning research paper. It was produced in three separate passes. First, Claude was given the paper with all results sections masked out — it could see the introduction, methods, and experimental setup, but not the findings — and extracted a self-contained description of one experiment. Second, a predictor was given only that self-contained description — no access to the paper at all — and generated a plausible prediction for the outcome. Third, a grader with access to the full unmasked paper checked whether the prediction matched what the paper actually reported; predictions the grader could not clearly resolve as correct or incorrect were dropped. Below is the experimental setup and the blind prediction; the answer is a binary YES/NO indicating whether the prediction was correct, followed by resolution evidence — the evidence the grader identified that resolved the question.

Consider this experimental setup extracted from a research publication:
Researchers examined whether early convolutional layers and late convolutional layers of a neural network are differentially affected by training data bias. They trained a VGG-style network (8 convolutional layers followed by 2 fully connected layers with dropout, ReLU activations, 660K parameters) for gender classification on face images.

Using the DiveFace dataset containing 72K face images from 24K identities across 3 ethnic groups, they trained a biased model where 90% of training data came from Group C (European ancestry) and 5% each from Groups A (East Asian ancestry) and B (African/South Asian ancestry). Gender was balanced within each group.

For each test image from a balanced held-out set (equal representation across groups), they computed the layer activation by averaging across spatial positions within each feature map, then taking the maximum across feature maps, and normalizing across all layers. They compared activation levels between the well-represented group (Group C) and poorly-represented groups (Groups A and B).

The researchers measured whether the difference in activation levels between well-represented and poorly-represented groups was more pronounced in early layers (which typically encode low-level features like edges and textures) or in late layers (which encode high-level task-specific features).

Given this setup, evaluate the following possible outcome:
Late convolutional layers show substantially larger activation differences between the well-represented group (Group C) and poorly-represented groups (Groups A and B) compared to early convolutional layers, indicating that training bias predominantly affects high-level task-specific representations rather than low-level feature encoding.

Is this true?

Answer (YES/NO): YES